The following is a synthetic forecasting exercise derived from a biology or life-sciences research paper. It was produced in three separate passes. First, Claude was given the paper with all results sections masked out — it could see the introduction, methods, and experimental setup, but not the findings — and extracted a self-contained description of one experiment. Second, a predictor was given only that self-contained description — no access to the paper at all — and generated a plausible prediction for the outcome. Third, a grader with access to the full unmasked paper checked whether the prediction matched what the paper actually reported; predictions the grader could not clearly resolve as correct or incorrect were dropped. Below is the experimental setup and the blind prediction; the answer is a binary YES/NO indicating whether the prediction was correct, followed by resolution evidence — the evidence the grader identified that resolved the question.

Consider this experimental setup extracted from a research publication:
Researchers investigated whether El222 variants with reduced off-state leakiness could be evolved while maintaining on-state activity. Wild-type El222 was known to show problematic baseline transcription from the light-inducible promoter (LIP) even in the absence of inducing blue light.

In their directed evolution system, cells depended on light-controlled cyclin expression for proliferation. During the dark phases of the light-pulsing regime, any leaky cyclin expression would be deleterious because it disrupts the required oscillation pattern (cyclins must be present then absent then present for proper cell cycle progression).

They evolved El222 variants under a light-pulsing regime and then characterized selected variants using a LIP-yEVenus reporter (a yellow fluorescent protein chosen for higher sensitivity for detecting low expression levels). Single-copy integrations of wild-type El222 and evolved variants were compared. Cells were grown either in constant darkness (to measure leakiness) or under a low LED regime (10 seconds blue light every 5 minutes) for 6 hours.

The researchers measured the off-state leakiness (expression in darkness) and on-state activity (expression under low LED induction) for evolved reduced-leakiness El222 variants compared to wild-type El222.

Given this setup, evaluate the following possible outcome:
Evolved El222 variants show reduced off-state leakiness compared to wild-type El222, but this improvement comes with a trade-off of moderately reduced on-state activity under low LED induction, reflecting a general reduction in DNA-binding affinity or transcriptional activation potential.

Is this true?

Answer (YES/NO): NO